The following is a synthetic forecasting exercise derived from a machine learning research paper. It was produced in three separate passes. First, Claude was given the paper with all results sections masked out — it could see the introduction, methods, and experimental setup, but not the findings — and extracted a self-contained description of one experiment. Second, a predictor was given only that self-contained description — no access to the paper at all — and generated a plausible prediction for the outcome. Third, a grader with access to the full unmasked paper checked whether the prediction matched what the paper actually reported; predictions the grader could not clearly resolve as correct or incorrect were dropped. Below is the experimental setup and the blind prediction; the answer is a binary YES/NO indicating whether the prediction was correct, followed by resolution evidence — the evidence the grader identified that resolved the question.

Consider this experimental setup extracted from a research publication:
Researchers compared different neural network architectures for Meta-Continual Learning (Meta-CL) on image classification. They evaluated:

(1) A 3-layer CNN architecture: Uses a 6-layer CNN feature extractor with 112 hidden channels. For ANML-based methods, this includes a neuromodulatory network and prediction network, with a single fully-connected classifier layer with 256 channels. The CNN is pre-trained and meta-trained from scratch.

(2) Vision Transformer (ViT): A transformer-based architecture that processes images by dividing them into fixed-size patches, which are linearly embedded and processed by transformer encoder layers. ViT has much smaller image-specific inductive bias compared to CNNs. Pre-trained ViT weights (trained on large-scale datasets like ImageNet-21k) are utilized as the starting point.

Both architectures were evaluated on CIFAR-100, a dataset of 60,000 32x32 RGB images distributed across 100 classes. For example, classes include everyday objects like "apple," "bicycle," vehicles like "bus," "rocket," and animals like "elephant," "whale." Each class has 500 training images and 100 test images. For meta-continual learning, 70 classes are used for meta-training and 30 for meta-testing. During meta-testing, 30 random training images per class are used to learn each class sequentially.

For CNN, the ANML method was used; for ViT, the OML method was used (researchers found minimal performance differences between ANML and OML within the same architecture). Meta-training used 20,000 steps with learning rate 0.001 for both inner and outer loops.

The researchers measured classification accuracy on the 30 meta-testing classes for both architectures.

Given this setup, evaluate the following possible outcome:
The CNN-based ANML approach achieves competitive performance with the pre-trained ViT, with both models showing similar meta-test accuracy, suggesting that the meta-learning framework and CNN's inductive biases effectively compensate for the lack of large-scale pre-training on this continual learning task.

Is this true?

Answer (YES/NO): YES